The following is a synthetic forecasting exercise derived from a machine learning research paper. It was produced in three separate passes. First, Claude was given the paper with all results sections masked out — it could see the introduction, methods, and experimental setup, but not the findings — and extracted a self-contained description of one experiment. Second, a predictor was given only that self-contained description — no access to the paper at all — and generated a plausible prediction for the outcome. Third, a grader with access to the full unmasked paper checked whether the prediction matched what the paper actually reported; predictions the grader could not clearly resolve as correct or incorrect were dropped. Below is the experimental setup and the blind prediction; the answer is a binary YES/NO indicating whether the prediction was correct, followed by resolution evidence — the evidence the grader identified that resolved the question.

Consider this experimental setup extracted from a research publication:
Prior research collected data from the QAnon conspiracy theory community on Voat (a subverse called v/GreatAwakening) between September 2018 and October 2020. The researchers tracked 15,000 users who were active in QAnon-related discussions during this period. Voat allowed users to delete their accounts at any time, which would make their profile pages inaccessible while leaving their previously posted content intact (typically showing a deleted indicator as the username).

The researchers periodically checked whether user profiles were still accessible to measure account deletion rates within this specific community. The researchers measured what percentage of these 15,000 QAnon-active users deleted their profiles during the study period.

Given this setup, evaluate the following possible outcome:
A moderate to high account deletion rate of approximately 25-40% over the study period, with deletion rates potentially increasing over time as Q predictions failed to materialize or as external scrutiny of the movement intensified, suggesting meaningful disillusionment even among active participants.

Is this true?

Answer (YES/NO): NO